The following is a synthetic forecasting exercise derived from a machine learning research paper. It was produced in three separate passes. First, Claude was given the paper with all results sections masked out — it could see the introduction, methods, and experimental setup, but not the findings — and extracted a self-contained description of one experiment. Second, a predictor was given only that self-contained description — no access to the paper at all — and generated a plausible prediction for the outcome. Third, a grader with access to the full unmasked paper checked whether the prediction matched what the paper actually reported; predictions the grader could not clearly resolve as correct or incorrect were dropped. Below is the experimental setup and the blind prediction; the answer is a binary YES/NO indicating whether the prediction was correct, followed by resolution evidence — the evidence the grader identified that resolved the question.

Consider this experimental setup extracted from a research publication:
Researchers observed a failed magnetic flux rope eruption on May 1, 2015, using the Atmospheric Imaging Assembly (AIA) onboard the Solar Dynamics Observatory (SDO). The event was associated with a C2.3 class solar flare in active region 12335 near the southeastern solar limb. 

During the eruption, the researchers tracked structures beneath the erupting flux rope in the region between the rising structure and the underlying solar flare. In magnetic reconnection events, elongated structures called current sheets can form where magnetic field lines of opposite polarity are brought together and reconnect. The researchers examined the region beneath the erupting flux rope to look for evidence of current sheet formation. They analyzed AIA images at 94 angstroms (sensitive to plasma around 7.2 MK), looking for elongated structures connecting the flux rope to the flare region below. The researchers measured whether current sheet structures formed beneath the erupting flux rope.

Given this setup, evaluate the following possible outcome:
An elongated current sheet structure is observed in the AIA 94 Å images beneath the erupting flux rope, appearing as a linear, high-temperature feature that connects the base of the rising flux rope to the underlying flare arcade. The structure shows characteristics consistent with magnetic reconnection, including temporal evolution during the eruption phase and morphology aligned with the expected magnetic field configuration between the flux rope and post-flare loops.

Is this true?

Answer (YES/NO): YES